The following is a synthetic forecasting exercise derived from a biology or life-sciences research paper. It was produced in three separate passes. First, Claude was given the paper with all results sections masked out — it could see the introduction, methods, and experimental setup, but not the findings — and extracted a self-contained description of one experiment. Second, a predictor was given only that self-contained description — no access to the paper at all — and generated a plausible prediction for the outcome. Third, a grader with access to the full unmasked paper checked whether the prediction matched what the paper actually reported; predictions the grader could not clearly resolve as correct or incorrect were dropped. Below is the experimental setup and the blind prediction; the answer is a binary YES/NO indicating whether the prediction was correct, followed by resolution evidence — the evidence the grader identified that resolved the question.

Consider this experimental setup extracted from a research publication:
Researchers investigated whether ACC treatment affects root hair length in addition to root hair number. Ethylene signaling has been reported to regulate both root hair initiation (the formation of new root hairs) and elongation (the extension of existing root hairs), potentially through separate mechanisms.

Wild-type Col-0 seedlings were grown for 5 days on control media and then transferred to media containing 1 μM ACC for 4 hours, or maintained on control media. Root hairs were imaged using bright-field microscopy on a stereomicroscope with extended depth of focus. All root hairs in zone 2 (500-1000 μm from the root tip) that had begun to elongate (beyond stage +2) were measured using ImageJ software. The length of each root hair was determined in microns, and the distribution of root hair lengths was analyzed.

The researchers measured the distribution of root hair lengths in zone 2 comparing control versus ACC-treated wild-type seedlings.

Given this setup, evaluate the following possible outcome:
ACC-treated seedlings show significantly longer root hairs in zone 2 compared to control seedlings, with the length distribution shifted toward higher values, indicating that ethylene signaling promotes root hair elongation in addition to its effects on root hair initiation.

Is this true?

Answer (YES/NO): YES